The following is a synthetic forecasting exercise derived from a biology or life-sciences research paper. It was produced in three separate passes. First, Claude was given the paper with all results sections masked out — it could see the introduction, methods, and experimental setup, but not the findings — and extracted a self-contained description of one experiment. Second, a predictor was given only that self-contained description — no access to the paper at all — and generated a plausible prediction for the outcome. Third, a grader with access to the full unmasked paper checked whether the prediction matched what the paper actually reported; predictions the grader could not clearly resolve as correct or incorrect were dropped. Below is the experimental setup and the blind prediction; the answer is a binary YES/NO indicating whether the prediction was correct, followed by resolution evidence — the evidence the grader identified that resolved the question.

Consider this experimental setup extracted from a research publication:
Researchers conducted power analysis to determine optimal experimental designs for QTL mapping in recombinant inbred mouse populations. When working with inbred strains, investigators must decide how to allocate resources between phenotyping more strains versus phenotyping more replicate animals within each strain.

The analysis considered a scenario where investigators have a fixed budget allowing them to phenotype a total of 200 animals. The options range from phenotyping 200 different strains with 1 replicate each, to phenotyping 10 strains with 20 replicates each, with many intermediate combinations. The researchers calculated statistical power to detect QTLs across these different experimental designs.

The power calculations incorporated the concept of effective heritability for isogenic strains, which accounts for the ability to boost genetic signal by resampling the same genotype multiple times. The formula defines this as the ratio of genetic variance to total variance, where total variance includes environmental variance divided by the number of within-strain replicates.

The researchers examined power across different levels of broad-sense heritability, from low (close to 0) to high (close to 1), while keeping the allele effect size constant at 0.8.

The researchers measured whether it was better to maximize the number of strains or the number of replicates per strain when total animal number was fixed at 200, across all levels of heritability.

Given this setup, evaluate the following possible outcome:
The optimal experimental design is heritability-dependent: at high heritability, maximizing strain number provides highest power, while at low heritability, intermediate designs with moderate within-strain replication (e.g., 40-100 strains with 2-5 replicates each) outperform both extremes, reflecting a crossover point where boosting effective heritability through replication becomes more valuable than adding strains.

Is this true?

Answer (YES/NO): NO